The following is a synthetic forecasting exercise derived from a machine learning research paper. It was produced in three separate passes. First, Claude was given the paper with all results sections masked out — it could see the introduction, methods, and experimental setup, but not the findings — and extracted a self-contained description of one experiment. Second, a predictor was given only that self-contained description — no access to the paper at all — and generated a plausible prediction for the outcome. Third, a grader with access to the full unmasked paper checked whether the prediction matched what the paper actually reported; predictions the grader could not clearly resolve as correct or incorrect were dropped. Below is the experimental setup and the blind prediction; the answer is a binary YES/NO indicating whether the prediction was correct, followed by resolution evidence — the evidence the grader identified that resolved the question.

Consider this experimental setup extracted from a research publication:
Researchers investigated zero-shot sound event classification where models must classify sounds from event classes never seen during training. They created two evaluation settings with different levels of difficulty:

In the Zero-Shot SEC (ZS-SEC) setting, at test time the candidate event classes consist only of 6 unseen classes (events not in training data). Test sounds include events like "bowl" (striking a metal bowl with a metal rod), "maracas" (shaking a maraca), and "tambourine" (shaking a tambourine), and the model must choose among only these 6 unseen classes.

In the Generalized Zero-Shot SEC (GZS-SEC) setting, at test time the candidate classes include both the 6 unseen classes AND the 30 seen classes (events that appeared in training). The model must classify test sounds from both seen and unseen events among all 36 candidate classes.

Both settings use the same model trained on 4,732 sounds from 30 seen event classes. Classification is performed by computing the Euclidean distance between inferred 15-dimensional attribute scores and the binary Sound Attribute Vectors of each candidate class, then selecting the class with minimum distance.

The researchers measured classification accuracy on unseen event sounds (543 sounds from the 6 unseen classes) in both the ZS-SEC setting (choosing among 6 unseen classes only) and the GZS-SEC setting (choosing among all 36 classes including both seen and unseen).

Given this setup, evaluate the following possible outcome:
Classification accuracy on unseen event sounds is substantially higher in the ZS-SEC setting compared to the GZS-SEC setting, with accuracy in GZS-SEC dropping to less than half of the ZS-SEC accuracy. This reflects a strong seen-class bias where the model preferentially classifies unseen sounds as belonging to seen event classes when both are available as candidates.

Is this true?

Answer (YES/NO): YES